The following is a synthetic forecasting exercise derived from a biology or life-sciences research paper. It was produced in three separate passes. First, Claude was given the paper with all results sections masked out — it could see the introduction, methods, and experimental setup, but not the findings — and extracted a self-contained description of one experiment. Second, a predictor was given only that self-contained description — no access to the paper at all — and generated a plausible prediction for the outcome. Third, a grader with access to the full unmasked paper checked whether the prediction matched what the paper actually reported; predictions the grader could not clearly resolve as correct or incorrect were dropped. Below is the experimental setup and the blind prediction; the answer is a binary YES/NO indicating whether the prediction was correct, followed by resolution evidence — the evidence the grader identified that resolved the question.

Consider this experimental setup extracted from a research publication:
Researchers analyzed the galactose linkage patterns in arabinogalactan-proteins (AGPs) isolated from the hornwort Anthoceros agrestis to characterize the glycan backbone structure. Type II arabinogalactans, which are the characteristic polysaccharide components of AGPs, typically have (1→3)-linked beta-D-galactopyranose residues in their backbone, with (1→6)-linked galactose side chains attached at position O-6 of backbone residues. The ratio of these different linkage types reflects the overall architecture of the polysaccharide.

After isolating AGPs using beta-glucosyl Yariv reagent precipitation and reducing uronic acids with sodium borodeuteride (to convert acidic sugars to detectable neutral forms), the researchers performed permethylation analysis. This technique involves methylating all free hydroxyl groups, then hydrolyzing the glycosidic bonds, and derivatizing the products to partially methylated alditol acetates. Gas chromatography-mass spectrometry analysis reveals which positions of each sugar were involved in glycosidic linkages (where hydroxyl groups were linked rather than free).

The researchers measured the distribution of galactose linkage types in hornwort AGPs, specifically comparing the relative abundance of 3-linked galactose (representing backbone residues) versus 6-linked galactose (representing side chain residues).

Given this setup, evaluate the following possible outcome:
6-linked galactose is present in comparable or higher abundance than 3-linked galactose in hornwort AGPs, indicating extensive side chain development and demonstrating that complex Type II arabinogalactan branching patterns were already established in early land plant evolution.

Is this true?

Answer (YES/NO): NO